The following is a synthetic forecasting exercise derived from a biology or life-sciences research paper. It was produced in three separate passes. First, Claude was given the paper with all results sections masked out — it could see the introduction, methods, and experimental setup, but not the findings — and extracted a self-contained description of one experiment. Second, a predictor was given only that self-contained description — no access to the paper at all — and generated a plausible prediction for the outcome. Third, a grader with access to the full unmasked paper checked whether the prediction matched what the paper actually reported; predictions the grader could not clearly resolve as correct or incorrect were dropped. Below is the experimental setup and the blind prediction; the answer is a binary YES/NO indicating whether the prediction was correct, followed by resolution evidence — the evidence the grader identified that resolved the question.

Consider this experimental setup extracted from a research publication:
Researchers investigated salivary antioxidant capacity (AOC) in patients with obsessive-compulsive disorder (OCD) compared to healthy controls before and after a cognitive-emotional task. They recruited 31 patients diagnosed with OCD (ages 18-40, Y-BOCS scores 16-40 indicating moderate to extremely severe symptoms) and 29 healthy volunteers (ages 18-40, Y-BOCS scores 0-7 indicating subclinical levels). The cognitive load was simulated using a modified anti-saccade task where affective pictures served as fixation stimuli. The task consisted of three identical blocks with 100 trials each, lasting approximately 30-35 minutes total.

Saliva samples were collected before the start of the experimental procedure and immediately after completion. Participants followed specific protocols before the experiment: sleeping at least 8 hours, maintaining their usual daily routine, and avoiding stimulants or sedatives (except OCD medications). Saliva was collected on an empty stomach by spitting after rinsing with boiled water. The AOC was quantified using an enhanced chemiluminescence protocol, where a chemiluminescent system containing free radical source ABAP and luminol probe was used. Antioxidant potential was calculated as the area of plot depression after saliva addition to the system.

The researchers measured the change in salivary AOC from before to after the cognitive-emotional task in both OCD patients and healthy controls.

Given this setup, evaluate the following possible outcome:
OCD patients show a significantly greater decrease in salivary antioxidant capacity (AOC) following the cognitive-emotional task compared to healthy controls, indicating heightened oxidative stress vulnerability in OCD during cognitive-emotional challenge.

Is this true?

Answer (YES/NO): NO